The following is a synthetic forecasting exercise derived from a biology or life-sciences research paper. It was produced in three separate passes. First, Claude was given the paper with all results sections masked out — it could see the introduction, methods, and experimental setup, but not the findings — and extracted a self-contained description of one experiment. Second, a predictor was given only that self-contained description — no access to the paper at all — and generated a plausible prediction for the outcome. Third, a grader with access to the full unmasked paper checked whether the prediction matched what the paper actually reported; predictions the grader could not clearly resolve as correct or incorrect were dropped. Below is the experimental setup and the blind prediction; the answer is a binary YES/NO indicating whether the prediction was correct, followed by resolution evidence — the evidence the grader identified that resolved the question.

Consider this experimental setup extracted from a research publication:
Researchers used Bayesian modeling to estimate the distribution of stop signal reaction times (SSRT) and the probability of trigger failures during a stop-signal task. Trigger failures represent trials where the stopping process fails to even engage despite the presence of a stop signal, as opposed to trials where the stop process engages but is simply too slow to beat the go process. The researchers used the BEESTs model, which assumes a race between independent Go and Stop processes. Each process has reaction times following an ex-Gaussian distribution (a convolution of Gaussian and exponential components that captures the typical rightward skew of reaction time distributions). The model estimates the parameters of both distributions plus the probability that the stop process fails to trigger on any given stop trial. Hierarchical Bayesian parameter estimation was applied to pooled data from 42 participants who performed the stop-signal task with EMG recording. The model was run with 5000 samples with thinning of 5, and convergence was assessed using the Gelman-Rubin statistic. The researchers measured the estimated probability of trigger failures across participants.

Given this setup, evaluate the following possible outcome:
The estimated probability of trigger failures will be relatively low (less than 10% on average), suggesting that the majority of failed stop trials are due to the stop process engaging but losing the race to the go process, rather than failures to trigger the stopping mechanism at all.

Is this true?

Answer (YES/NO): YES